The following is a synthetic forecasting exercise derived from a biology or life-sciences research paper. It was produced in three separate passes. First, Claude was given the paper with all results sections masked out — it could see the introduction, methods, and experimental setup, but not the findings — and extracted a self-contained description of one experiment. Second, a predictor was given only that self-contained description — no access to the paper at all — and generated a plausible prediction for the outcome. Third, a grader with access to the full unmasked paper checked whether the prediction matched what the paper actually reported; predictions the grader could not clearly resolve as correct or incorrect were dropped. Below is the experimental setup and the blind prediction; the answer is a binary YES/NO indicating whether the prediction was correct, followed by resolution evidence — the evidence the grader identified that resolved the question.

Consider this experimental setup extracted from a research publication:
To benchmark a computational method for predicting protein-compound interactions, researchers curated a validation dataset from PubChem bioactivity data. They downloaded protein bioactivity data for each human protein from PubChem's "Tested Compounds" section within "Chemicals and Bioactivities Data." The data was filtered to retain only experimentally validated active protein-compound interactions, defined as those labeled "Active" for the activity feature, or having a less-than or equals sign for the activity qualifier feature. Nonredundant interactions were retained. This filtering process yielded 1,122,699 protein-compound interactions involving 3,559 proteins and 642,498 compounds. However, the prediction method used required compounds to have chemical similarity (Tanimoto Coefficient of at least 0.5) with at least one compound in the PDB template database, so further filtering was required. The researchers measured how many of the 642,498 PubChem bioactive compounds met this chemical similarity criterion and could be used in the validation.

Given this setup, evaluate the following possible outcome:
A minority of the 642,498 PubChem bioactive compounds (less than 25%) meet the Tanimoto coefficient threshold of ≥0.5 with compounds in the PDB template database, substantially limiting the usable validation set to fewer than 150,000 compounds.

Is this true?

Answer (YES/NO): YES